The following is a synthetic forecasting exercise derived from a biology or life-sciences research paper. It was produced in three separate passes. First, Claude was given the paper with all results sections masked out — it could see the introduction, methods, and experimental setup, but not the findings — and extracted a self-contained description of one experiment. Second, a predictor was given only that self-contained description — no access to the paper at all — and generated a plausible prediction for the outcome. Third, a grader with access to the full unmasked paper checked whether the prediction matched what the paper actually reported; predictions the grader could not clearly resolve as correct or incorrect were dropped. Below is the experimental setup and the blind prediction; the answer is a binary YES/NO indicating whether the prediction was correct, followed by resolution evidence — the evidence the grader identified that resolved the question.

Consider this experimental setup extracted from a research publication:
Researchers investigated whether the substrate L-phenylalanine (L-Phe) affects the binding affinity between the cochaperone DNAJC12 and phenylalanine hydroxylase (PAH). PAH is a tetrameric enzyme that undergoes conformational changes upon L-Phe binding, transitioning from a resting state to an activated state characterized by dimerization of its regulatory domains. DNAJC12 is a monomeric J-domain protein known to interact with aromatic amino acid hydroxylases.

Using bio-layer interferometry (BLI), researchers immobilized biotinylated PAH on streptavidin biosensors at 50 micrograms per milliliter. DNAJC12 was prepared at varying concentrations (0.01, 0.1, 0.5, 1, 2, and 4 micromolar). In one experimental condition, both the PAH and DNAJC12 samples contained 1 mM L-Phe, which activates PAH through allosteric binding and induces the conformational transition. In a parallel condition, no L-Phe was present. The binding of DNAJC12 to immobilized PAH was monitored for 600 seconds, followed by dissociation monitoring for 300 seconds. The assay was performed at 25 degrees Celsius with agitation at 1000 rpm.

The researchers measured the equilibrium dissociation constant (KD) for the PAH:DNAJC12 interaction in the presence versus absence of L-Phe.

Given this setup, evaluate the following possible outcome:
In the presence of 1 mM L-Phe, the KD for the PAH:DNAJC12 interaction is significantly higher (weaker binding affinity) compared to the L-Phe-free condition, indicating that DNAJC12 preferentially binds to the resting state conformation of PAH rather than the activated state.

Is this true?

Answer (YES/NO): NO